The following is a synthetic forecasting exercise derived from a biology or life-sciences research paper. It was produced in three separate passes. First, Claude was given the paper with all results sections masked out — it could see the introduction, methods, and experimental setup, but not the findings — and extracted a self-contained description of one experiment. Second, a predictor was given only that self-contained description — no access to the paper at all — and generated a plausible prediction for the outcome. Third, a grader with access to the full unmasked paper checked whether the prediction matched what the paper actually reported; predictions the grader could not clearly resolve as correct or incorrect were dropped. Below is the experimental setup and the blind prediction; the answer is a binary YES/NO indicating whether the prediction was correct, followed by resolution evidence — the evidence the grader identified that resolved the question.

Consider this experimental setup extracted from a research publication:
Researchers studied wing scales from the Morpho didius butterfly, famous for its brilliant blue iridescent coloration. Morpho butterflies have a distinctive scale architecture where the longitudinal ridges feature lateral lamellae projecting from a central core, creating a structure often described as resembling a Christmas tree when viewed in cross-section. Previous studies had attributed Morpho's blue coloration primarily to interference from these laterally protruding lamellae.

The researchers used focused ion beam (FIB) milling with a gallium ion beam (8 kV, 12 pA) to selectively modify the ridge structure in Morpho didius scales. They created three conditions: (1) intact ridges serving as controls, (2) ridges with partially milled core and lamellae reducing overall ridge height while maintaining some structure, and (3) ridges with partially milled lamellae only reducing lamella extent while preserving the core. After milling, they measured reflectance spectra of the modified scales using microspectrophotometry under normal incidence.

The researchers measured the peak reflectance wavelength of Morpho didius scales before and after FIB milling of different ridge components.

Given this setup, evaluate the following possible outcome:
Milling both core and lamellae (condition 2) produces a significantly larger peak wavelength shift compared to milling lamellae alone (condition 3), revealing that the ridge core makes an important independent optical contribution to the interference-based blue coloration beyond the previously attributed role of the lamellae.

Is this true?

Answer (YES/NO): YES